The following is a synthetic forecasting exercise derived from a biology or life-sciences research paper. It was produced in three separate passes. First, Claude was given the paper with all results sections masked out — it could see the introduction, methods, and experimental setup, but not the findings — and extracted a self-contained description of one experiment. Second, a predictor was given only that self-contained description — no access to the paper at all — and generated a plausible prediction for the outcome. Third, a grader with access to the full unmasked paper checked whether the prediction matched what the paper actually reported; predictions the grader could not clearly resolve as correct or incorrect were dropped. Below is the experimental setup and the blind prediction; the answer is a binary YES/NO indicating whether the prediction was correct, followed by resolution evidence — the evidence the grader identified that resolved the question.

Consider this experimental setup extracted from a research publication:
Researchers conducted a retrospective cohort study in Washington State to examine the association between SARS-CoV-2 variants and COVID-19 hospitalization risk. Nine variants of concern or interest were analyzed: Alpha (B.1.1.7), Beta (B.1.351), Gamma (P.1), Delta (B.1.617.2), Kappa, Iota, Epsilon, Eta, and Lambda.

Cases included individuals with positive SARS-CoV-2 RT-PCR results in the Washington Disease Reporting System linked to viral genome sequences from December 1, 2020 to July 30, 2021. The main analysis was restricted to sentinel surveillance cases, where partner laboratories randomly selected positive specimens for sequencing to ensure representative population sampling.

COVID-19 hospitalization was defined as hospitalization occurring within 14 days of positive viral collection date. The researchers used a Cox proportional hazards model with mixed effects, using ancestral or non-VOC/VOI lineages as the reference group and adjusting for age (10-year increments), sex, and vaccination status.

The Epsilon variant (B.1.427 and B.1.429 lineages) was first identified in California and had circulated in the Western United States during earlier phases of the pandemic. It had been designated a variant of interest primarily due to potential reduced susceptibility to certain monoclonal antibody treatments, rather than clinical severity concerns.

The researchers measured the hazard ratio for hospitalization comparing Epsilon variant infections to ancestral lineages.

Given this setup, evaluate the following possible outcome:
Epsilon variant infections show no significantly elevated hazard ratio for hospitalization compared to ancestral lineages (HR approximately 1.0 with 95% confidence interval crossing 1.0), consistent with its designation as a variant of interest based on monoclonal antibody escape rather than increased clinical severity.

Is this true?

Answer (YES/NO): YES